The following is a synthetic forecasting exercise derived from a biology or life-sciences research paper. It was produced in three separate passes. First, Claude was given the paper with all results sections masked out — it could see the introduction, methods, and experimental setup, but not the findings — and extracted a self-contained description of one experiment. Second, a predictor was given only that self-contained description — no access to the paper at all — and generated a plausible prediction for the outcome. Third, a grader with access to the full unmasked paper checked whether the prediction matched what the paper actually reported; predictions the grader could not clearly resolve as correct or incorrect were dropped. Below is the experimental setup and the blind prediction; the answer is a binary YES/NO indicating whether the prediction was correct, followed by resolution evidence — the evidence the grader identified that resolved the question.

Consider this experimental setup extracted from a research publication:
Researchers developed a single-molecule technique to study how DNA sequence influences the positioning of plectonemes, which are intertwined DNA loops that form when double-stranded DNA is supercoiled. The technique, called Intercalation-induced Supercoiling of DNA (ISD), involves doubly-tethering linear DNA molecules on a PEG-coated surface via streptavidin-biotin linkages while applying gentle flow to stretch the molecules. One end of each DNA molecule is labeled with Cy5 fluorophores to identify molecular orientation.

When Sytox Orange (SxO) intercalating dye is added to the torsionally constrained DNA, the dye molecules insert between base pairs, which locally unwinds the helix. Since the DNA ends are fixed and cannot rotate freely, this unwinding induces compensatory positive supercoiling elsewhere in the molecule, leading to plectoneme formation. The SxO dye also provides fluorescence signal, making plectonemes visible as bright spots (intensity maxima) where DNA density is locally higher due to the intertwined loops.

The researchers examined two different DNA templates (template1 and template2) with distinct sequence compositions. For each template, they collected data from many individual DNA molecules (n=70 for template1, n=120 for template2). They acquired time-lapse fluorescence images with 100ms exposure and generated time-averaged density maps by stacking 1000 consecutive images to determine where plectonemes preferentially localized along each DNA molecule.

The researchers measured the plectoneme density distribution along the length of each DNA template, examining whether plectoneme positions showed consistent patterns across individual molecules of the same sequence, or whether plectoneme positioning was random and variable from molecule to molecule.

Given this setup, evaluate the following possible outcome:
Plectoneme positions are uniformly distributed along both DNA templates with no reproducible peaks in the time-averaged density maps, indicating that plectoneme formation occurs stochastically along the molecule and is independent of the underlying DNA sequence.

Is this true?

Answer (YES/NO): NO